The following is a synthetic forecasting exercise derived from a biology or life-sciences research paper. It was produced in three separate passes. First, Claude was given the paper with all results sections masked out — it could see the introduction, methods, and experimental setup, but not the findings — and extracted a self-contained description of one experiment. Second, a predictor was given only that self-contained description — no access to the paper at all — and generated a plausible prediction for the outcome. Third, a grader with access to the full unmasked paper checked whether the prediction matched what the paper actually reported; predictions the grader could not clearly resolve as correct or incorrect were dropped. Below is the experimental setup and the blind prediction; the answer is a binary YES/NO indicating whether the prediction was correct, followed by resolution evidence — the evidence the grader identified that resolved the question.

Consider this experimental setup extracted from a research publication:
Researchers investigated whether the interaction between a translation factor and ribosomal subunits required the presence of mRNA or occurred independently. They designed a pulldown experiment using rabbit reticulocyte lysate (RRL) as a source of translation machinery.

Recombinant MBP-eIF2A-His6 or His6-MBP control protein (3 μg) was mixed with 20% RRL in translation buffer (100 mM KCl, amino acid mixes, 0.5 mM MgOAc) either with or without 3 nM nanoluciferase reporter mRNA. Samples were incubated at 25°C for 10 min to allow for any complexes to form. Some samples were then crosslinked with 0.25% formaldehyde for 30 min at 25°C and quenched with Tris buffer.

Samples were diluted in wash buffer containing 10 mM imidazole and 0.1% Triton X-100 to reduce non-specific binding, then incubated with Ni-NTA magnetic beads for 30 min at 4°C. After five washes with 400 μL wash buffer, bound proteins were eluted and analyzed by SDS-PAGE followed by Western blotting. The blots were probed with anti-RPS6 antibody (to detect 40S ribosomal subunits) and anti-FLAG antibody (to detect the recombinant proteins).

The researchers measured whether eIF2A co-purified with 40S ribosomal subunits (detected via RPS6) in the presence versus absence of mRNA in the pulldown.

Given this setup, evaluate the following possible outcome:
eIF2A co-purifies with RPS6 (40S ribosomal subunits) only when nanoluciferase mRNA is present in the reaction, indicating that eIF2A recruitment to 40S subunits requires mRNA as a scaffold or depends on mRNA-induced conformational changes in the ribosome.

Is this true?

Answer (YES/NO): NO